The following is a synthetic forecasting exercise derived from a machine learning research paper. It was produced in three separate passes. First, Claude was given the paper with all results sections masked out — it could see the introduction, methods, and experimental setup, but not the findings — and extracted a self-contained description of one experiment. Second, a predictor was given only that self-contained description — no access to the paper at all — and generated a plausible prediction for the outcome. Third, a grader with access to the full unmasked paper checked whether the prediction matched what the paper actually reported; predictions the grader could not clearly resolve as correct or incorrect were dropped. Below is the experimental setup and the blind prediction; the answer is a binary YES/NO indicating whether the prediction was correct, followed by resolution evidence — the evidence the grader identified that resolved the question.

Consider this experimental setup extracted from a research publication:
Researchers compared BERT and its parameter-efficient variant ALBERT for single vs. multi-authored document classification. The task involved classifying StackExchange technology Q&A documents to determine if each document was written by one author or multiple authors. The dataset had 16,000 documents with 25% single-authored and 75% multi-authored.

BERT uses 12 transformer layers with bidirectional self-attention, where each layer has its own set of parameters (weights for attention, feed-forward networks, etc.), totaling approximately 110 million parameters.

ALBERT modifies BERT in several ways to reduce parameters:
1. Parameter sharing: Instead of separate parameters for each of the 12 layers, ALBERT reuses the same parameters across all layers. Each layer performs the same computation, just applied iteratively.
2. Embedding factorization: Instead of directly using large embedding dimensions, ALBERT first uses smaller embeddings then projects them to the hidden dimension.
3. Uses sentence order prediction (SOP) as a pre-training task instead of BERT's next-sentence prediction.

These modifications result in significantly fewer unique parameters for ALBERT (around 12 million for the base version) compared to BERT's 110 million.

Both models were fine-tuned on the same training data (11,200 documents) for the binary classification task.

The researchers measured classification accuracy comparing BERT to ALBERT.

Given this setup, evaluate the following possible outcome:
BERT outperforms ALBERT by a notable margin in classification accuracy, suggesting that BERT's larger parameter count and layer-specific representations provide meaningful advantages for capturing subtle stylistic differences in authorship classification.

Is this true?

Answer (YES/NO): NO